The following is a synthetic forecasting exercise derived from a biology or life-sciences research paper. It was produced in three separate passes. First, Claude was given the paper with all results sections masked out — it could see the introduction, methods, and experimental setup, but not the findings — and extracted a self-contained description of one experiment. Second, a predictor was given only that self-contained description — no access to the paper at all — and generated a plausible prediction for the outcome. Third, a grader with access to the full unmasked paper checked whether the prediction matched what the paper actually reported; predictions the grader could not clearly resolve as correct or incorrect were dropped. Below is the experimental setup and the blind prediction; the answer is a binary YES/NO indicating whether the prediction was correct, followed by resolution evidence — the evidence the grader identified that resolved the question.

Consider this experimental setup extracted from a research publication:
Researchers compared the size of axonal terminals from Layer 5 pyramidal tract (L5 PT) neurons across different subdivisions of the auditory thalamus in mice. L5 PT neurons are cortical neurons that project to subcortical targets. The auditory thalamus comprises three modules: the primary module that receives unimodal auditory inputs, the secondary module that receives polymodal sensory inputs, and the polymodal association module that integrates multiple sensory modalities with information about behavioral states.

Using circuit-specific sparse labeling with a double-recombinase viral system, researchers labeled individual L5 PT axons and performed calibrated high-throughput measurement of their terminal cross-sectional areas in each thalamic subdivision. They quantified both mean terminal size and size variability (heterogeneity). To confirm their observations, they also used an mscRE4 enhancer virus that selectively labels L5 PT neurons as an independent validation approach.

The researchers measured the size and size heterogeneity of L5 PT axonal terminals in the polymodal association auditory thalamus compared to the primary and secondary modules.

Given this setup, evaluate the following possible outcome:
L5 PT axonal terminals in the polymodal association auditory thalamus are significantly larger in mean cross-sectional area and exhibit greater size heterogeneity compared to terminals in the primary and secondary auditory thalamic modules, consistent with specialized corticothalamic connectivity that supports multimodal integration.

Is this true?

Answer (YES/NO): YES